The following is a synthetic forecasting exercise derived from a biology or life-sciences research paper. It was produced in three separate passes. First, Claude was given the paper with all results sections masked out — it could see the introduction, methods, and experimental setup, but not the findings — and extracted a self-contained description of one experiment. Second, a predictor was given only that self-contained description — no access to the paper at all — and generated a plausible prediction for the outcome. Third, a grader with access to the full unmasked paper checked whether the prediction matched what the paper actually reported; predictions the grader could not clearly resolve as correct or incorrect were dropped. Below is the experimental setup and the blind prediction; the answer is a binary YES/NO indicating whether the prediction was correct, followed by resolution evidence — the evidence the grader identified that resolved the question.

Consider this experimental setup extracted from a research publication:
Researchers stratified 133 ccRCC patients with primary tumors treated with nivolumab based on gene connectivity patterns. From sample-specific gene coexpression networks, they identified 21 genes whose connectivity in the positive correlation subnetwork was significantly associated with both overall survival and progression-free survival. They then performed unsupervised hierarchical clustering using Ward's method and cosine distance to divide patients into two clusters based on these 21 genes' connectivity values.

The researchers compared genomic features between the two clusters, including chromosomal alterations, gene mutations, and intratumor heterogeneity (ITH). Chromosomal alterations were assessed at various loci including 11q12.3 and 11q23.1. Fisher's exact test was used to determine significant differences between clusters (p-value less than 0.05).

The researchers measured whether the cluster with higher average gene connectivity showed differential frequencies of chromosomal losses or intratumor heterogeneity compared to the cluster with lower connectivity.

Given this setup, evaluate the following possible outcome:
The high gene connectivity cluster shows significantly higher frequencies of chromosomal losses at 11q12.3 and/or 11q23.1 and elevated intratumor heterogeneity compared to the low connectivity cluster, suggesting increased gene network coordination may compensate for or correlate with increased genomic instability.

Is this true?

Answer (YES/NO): YES